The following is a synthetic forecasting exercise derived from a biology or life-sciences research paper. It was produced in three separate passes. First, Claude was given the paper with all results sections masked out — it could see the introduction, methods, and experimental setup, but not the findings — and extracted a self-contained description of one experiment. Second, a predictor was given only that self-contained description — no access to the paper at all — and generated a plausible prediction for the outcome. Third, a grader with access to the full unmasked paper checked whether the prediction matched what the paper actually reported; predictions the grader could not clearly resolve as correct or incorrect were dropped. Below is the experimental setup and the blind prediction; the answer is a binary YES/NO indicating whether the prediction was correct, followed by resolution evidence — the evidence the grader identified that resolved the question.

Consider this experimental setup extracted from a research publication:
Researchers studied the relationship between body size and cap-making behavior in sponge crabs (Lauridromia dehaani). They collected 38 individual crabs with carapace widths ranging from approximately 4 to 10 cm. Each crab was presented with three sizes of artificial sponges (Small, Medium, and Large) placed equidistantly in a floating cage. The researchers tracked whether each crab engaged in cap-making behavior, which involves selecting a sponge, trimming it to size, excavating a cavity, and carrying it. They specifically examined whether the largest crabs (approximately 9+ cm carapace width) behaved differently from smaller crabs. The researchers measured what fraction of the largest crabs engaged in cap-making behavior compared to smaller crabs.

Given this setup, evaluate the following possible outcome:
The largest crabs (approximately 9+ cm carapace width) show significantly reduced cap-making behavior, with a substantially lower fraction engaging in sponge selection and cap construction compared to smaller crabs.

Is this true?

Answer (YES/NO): YES